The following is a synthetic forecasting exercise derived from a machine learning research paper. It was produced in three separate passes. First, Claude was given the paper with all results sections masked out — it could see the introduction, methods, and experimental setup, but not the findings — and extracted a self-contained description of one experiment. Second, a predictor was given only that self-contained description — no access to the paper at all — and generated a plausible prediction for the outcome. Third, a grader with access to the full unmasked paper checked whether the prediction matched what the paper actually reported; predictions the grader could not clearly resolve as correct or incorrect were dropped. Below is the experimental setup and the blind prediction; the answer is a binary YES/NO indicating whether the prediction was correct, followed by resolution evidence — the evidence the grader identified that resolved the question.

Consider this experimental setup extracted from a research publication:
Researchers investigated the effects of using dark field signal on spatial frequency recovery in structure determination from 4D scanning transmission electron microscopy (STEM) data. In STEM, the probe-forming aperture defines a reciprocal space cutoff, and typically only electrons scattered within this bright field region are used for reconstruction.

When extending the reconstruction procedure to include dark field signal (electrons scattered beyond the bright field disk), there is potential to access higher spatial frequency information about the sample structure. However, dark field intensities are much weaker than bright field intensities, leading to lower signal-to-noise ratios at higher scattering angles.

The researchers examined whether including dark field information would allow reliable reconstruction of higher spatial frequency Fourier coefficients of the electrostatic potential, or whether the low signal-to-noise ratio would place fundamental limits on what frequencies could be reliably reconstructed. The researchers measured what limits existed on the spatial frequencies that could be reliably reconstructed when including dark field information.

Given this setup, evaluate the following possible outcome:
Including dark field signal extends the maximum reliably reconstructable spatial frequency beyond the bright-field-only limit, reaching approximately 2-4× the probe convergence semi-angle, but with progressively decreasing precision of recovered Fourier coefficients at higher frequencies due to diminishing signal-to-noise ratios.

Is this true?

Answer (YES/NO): NO